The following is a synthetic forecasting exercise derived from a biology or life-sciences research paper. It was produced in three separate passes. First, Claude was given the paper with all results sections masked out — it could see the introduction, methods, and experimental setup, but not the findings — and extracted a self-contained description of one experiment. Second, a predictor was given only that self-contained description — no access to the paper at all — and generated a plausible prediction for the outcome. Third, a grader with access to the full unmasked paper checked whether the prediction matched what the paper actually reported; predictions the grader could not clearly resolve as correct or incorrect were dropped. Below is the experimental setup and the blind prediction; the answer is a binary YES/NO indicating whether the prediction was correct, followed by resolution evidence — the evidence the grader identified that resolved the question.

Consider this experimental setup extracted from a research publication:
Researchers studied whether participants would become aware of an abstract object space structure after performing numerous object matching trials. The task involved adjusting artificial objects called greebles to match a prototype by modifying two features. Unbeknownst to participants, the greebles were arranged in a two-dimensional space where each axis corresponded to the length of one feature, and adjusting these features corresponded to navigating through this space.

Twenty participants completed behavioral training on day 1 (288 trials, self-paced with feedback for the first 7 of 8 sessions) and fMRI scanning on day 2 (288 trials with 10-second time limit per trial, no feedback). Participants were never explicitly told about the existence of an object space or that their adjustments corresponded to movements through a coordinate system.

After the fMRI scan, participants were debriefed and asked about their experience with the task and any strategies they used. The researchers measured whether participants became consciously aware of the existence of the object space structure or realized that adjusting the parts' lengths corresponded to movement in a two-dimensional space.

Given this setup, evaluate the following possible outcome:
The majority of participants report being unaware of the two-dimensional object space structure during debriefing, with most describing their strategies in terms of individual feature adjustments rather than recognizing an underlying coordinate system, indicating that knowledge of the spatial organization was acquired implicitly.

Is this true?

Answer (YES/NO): YES